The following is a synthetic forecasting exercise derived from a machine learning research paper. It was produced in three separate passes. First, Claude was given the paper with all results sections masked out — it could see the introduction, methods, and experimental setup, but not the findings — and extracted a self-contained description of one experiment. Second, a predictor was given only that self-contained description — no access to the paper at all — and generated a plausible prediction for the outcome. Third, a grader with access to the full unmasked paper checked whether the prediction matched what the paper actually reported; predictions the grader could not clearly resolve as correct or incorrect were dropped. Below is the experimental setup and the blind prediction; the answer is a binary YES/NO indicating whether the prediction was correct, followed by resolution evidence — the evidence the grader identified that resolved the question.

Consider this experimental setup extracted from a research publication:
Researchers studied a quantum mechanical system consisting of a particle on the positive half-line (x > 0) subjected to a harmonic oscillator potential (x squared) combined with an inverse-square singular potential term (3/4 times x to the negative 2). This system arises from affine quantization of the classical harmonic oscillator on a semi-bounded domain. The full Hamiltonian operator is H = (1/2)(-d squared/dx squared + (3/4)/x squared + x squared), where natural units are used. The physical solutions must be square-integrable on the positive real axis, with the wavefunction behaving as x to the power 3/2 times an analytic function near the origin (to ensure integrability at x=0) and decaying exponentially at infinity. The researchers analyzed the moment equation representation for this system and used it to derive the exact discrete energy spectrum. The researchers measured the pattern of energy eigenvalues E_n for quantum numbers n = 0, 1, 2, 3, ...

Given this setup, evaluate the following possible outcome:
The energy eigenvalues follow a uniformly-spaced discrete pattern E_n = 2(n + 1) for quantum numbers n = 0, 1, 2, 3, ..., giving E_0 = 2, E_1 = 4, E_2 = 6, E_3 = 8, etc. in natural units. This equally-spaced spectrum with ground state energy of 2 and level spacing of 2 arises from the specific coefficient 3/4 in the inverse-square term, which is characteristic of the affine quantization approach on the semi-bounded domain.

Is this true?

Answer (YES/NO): YES